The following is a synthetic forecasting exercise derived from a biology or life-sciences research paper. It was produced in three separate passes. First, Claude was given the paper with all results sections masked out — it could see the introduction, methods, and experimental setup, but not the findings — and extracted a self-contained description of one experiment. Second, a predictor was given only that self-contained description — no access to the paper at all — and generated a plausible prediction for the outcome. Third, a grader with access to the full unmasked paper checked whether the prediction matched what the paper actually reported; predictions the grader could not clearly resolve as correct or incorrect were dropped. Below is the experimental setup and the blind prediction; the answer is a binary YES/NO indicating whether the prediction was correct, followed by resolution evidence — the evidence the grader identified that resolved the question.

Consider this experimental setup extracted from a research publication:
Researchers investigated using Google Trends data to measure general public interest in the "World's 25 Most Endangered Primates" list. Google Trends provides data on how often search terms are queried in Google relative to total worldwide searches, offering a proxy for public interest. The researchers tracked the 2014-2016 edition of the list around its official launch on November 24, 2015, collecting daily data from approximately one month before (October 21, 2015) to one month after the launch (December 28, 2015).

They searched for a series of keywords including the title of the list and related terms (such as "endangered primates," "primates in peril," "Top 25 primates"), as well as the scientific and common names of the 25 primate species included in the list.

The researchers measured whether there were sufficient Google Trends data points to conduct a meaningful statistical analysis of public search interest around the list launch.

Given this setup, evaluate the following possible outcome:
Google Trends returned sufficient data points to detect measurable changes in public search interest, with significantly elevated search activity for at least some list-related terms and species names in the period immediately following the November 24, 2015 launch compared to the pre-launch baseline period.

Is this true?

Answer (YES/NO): NO